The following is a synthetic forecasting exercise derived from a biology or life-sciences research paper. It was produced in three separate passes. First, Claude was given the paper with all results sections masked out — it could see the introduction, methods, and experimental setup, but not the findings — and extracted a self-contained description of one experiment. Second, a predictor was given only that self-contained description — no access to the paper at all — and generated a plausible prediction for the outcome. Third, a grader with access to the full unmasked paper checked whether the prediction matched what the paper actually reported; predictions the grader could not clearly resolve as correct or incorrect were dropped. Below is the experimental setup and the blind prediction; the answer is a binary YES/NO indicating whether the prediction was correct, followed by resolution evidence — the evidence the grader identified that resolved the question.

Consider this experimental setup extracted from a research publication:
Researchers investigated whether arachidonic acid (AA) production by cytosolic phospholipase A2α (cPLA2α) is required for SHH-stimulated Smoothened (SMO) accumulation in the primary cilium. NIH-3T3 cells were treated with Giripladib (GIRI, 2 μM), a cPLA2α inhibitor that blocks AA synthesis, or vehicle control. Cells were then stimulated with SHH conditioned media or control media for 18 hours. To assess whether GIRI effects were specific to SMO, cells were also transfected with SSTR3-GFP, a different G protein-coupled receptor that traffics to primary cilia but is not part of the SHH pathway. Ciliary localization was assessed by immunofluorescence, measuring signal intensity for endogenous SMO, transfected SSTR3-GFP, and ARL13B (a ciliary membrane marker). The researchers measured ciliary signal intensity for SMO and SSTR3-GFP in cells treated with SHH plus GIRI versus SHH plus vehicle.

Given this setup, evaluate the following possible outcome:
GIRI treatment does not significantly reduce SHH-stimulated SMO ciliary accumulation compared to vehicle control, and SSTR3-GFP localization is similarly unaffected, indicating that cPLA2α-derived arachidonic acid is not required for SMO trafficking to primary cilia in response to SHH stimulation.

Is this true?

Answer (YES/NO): NO